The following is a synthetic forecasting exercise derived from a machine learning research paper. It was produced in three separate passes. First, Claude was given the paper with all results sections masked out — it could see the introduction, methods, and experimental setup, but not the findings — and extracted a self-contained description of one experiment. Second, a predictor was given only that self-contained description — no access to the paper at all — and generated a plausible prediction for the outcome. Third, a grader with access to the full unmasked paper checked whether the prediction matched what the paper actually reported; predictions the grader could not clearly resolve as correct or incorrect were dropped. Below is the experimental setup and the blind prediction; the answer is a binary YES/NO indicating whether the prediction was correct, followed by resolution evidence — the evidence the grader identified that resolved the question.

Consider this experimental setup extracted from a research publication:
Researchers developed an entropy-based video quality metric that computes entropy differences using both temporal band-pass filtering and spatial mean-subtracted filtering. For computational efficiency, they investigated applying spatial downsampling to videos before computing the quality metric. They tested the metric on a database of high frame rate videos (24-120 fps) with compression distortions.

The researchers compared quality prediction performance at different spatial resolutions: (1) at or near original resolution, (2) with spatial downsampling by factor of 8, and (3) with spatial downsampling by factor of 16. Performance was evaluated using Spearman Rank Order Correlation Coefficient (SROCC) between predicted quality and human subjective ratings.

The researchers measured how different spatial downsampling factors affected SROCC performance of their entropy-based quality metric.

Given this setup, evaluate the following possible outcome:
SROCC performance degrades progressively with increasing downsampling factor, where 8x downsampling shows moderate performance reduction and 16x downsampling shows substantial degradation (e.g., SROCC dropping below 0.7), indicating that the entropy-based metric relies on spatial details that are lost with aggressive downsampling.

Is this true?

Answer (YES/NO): NO